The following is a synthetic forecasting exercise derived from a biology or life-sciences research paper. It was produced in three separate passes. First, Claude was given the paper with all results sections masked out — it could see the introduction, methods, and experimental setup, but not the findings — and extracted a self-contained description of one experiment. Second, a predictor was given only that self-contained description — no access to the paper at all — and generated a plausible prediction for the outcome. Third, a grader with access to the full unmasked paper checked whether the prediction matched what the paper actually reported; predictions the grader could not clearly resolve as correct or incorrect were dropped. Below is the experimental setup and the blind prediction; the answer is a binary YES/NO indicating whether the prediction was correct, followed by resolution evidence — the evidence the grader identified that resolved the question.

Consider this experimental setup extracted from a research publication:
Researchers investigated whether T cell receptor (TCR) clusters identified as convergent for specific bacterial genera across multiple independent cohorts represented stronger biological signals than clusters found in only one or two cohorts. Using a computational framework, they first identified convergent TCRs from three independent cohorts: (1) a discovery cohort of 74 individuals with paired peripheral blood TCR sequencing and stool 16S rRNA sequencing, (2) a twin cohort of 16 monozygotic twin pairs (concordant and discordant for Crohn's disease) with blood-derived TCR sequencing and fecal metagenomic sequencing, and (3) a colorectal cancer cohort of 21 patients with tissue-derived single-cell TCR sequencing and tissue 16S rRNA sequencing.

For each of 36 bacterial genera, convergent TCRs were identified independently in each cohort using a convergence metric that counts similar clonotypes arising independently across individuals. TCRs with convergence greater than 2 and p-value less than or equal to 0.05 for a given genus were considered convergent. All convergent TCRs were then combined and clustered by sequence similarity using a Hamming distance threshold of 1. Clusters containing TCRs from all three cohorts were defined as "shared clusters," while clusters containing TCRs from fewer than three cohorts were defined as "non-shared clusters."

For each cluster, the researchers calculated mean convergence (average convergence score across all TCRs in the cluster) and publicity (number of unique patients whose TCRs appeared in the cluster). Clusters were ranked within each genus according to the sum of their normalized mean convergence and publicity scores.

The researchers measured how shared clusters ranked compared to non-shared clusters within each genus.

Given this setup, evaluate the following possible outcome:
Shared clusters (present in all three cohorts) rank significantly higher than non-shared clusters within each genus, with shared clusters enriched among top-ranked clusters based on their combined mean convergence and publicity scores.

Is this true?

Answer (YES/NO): YES